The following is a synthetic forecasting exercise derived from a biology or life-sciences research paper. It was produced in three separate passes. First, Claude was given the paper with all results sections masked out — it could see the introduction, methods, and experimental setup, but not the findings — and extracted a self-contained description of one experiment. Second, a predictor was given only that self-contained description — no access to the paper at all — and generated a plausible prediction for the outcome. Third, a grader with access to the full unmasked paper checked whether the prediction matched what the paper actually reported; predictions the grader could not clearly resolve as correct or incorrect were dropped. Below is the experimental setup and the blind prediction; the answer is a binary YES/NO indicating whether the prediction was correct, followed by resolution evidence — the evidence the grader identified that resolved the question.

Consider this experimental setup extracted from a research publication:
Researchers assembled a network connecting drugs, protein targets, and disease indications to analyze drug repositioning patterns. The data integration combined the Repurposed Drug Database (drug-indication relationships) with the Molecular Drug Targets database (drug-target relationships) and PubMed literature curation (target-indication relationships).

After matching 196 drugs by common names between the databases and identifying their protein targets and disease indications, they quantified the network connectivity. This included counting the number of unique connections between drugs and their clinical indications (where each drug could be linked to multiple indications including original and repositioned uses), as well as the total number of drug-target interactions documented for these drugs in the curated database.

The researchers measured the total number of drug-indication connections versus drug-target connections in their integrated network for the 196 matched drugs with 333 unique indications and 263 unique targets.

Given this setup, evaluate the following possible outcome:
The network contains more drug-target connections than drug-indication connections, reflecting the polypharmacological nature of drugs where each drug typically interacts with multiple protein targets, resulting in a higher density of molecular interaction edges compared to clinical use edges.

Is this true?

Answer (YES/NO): YES